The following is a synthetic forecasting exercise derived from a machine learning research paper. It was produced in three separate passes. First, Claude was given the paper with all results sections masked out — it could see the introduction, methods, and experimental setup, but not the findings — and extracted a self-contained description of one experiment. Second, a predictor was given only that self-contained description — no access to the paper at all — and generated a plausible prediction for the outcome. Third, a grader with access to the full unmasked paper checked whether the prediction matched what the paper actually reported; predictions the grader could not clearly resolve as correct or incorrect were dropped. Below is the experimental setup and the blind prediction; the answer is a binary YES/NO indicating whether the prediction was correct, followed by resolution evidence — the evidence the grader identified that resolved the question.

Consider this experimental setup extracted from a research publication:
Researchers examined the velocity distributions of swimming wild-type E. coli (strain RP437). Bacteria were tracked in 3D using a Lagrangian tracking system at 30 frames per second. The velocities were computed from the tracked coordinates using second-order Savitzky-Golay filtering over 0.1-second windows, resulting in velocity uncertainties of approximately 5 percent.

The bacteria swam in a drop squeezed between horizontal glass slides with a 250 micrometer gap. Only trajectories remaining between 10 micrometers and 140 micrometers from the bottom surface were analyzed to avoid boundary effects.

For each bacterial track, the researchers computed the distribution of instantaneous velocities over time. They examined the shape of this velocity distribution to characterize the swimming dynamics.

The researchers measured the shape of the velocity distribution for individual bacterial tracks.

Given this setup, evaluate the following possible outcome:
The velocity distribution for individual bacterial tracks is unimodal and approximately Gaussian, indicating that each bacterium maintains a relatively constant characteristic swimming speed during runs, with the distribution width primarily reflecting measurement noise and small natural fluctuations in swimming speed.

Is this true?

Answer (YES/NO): NO